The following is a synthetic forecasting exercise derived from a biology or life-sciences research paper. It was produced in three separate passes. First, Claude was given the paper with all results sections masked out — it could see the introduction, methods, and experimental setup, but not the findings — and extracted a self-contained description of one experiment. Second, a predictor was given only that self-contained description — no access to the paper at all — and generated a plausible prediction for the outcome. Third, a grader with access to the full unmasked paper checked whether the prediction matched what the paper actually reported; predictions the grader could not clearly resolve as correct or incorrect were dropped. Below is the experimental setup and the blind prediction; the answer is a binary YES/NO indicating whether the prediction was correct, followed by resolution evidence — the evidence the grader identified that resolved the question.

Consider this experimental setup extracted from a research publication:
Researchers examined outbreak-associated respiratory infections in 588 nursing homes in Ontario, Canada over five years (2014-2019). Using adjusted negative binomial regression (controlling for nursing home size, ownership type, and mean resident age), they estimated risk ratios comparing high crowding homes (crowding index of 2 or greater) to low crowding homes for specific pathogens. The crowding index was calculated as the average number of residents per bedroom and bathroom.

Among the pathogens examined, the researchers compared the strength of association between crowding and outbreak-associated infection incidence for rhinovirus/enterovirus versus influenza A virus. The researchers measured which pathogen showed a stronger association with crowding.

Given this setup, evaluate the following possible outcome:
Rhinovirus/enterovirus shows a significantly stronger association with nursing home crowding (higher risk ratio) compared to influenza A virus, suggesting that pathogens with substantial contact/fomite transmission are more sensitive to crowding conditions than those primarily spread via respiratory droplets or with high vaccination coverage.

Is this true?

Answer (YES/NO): YES